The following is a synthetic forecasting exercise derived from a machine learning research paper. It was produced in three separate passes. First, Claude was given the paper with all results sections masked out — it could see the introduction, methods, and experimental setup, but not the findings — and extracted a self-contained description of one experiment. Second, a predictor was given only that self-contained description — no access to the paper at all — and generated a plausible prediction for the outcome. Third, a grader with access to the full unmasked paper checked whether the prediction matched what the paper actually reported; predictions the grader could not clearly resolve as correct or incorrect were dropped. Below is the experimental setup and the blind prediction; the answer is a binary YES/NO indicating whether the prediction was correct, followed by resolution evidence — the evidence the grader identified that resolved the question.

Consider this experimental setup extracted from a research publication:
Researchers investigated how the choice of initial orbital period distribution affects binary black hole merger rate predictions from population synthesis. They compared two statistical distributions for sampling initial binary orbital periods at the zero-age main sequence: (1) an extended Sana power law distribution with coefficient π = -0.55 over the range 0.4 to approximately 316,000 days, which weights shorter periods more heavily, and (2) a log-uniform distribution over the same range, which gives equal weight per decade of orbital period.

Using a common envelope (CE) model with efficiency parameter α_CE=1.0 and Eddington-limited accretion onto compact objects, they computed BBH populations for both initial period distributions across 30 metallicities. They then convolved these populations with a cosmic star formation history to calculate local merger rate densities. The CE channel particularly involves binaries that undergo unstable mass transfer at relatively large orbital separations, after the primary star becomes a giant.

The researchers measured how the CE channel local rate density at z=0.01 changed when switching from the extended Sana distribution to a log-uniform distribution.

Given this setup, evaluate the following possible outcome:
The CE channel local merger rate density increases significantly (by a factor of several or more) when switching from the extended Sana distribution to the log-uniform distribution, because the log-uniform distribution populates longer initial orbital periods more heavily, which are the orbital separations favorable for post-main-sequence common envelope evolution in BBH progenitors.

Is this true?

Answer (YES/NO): NO